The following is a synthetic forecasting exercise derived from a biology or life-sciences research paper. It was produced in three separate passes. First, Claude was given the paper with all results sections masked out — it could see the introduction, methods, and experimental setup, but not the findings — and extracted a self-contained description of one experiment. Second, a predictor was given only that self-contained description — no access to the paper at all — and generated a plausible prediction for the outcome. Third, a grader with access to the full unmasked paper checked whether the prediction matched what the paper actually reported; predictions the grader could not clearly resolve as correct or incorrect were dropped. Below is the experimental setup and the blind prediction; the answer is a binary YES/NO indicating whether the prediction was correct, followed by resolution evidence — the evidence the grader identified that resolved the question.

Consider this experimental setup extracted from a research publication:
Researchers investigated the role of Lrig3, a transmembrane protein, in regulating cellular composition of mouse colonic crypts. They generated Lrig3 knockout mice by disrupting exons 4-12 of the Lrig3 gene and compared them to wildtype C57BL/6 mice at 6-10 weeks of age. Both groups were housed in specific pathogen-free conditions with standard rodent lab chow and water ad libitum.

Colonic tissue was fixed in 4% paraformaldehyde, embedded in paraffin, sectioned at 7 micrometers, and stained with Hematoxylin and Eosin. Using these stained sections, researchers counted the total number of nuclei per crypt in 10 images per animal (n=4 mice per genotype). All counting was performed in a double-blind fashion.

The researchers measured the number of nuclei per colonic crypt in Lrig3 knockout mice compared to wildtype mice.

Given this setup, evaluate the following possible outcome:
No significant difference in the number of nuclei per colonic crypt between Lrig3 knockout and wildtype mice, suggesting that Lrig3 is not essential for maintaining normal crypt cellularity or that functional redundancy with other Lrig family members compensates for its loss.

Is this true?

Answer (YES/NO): NO